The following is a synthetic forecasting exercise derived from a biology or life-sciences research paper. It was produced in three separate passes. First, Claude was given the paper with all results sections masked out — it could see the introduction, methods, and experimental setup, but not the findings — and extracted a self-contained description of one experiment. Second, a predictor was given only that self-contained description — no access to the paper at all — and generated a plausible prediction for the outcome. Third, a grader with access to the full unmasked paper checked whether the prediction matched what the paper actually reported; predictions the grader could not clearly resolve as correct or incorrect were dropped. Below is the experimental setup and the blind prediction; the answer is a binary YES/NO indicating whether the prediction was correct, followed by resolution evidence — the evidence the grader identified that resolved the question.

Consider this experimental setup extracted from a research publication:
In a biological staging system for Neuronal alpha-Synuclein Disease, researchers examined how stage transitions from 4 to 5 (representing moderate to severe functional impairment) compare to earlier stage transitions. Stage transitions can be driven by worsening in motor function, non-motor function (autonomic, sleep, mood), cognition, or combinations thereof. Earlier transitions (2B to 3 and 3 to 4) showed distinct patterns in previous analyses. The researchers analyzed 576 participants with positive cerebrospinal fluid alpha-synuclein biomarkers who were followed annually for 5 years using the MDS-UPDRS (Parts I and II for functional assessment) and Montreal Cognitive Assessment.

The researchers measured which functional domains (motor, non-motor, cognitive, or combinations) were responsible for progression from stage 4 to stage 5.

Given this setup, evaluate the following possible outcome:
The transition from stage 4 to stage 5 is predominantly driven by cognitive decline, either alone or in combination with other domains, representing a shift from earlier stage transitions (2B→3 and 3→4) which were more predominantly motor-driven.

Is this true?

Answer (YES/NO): NO